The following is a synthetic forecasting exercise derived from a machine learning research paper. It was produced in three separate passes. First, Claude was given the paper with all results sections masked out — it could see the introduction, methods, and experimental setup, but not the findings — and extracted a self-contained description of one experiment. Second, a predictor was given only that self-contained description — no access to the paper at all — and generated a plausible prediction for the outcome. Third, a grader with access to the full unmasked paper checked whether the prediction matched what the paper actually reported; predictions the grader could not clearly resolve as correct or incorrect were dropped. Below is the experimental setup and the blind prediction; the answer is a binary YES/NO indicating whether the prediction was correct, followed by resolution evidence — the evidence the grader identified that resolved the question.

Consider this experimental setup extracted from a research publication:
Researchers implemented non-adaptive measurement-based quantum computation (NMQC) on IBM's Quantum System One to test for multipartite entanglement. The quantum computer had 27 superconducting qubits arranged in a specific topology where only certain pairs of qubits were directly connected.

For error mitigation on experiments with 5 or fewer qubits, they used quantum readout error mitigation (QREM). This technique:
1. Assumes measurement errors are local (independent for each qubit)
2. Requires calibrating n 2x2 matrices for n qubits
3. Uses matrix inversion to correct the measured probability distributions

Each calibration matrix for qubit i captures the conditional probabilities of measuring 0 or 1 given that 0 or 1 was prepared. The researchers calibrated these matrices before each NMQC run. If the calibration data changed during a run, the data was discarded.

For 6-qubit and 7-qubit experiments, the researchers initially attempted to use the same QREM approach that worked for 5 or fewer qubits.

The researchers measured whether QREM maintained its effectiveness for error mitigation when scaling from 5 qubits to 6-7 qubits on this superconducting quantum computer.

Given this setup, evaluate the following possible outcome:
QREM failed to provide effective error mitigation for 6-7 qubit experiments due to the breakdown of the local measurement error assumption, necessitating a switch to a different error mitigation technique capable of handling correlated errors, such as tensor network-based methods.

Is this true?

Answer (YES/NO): NO